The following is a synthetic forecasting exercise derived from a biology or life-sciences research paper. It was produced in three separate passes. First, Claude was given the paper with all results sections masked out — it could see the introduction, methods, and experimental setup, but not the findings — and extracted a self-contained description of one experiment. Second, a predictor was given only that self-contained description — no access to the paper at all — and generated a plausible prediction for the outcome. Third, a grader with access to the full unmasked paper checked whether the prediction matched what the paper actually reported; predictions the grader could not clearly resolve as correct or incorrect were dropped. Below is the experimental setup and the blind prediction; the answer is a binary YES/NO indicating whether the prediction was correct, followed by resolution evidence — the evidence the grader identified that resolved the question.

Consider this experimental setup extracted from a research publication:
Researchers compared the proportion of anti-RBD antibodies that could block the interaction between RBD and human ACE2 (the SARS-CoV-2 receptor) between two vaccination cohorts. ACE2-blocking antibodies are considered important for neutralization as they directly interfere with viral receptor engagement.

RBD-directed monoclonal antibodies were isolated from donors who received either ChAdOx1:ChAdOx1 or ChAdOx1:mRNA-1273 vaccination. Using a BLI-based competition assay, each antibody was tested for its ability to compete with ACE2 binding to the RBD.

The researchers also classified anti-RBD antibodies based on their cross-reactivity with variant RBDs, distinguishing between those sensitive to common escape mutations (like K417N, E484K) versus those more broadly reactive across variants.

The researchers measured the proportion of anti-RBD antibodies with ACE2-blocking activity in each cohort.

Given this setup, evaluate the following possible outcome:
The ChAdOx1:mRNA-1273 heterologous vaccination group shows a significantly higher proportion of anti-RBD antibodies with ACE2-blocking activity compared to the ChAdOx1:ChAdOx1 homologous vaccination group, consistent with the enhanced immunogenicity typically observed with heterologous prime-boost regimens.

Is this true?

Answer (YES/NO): NO